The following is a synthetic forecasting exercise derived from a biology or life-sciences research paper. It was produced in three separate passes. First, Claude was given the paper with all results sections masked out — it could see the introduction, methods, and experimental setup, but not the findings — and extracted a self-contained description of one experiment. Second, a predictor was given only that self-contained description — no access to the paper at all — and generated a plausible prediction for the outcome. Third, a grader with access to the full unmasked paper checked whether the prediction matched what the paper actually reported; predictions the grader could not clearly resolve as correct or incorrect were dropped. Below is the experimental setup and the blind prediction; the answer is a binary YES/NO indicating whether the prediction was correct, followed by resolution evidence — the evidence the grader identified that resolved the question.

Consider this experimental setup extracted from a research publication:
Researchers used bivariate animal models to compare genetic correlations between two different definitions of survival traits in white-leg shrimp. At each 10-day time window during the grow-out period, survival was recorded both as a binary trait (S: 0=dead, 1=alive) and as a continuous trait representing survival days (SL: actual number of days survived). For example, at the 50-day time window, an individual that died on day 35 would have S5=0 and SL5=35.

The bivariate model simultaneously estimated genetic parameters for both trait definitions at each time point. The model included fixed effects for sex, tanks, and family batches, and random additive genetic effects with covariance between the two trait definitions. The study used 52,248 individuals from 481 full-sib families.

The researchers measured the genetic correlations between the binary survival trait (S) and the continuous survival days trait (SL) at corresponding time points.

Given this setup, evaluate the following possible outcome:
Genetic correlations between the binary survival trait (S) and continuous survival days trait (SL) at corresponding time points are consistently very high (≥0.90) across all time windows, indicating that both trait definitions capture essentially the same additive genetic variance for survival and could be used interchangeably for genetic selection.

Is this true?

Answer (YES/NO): NO